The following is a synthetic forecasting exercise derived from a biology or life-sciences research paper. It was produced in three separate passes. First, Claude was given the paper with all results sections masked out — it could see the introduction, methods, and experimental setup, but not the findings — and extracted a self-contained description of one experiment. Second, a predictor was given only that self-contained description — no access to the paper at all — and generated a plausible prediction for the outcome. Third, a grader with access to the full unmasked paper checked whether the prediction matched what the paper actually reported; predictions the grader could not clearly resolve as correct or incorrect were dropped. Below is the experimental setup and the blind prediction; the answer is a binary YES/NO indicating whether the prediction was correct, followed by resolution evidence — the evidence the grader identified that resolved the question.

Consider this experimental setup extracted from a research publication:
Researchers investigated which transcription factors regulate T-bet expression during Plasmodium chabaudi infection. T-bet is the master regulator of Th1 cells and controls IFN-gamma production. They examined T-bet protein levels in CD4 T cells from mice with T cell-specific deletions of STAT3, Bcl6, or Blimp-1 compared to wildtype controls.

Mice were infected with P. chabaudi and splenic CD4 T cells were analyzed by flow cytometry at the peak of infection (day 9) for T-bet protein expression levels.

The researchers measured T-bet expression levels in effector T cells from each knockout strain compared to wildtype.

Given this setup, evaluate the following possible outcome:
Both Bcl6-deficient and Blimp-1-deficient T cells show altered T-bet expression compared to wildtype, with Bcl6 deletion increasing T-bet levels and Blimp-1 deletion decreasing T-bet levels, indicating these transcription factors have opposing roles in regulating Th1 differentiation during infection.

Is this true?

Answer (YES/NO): NO